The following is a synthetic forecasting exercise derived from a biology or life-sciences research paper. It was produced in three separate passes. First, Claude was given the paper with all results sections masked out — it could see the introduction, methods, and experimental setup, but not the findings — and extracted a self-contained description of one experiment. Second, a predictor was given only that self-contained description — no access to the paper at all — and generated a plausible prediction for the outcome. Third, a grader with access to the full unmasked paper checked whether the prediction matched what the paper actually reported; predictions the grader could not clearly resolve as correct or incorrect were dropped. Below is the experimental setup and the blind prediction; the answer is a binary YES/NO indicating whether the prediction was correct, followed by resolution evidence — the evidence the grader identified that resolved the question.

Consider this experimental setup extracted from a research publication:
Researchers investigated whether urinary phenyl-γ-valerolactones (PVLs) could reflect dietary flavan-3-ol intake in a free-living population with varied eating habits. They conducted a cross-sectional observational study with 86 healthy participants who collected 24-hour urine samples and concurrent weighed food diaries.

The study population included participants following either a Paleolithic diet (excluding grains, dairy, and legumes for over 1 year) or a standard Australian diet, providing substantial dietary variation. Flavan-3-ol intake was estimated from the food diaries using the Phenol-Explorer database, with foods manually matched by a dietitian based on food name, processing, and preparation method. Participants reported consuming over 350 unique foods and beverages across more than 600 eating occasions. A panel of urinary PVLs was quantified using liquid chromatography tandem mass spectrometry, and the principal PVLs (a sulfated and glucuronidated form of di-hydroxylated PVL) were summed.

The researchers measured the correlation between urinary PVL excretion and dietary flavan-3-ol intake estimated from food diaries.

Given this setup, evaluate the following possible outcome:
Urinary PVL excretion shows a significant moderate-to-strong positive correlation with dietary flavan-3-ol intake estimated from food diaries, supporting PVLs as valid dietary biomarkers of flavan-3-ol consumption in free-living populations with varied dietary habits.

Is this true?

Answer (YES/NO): NO